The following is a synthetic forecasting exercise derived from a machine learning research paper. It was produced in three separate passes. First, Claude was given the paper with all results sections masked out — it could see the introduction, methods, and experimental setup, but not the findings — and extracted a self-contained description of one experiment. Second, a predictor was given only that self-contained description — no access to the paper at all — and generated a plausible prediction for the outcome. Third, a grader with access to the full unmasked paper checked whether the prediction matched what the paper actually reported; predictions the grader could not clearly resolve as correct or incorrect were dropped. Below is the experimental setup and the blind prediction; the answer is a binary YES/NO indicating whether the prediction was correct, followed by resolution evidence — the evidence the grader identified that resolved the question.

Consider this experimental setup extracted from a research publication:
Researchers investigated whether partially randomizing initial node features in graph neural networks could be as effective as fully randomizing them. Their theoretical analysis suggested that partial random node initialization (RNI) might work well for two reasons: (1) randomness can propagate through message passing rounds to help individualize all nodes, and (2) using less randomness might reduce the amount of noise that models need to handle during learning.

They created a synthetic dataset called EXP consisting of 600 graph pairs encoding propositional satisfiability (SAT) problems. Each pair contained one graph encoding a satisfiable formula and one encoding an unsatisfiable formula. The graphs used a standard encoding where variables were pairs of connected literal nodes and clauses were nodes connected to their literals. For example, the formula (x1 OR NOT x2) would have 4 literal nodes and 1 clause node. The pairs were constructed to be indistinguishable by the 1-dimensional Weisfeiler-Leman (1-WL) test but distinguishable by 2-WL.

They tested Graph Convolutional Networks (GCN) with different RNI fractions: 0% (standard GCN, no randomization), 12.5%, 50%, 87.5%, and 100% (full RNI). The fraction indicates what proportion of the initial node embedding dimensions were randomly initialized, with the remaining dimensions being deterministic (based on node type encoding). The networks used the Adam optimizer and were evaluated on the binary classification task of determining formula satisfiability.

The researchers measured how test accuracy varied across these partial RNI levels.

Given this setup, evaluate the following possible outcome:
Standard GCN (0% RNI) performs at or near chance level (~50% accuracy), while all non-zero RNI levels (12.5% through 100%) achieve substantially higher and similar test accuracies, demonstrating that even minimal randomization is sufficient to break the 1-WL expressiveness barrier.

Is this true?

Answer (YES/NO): YES